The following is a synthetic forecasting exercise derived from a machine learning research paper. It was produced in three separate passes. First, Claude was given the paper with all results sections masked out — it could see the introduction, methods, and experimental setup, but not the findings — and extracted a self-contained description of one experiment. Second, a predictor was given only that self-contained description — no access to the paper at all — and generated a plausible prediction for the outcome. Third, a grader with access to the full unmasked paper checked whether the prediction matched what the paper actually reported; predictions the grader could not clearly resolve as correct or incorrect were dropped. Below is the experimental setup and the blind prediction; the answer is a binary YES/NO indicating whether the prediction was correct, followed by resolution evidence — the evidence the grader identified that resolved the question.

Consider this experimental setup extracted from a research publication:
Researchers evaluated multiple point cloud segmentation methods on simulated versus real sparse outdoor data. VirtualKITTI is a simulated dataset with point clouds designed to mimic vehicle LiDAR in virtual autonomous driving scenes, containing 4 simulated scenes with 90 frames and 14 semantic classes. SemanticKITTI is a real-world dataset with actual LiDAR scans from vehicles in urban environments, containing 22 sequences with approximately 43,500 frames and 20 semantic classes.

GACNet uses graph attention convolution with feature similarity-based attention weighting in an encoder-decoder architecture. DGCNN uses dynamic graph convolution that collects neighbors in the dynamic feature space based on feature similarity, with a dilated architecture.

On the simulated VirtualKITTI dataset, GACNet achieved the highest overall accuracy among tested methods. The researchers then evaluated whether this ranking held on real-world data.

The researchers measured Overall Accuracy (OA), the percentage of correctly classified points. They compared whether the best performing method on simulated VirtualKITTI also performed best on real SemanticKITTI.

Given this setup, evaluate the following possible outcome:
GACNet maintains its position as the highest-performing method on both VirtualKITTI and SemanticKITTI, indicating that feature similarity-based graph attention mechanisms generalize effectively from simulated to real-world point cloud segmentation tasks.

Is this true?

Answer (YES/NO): NO